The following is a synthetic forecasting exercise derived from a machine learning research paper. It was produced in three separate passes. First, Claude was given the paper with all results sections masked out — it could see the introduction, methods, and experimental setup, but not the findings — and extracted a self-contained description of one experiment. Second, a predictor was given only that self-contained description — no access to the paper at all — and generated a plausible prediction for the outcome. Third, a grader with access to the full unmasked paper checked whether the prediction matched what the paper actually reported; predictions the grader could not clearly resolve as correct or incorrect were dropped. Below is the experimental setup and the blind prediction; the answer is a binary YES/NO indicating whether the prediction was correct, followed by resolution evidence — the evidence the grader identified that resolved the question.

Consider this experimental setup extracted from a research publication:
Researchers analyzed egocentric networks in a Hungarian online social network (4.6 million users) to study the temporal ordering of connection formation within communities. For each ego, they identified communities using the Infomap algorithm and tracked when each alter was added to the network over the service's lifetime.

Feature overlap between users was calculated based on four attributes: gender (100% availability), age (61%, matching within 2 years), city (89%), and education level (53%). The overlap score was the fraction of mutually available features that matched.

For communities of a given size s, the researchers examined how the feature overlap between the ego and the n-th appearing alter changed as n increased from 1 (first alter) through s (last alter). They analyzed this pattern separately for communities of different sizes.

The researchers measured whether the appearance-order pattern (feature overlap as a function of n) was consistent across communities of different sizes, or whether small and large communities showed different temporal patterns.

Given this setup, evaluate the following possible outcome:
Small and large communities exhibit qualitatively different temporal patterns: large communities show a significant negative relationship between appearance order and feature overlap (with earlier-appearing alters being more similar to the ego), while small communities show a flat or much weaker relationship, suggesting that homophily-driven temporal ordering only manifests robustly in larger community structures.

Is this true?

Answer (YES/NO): NO